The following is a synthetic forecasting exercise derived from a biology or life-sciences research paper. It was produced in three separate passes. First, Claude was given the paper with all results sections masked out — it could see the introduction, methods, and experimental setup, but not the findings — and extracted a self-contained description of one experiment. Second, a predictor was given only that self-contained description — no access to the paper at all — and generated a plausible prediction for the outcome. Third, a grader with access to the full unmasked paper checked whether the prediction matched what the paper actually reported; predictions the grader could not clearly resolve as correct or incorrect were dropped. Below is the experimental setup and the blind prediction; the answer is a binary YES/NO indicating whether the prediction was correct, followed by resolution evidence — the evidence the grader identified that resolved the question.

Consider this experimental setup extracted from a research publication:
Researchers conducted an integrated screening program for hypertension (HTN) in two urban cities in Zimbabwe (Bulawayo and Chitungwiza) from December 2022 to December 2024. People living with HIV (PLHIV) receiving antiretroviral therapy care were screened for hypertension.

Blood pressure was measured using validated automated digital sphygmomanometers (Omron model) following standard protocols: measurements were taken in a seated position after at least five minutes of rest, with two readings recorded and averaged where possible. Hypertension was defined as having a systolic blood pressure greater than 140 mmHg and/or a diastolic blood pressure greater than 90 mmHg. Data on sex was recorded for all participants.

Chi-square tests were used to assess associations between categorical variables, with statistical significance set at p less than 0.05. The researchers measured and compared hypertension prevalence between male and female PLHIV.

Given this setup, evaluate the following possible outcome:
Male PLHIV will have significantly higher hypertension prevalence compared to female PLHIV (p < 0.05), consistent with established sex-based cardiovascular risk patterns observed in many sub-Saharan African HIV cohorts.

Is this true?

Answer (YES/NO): NO